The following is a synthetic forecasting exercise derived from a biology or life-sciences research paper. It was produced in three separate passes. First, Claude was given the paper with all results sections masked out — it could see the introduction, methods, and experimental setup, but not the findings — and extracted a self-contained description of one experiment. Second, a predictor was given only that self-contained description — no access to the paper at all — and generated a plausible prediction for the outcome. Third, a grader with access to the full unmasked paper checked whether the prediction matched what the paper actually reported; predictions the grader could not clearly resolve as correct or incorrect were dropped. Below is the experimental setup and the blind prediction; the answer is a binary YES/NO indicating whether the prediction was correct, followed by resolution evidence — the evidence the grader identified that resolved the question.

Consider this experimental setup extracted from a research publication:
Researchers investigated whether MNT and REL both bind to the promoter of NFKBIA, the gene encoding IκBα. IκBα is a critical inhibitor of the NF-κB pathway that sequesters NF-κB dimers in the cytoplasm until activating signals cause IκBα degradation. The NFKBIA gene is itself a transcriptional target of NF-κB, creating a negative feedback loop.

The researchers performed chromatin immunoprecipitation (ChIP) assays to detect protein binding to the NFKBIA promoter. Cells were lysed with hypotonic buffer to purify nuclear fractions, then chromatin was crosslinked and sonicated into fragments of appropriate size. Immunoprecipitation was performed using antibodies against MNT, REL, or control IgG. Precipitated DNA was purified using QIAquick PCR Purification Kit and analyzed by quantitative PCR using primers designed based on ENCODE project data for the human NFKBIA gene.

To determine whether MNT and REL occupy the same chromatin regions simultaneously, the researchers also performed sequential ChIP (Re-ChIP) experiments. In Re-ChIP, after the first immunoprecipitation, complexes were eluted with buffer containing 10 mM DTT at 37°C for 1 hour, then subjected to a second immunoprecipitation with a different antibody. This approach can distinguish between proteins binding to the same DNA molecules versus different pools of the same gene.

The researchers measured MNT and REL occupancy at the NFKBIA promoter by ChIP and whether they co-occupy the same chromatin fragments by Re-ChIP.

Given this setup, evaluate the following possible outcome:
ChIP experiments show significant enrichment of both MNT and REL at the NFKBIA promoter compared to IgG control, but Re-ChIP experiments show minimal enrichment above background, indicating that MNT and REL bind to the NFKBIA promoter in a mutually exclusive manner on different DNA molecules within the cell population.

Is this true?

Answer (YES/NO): NO